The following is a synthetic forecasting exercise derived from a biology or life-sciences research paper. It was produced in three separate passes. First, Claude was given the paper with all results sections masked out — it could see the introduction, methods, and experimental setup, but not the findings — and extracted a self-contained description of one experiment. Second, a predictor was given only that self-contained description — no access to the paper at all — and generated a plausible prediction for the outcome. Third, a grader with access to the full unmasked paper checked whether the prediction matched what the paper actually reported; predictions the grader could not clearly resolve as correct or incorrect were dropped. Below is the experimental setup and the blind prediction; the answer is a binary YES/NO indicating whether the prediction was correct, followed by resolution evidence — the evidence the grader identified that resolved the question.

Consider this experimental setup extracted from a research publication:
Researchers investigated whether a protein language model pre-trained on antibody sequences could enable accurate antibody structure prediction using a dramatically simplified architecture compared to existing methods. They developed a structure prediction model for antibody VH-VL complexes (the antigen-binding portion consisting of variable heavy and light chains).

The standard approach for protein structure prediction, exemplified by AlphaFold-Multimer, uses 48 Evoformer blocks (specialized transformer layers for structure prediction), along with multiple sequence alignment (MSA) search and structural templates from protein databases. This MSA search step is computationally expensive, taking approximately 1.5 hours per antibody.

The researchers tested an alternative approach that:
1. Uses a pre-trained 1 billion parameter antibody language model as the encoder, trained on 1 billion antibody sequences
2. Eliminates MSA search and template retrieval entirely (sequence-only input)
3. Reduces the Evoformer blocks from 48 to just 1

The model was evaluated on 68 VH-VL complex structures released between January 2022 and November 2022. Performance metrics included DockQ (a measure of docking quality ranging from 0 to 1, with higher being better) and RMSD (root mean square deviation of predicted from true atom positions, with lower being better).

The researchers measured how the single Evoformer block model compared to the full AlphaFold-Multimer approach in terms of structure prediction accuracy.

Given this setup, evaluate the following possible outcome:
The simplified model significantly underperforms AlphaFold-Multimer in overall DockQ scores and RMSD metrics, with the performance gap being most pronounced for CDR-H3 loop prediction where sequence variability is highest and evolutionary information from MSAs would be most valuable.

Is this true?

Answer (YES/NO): NO